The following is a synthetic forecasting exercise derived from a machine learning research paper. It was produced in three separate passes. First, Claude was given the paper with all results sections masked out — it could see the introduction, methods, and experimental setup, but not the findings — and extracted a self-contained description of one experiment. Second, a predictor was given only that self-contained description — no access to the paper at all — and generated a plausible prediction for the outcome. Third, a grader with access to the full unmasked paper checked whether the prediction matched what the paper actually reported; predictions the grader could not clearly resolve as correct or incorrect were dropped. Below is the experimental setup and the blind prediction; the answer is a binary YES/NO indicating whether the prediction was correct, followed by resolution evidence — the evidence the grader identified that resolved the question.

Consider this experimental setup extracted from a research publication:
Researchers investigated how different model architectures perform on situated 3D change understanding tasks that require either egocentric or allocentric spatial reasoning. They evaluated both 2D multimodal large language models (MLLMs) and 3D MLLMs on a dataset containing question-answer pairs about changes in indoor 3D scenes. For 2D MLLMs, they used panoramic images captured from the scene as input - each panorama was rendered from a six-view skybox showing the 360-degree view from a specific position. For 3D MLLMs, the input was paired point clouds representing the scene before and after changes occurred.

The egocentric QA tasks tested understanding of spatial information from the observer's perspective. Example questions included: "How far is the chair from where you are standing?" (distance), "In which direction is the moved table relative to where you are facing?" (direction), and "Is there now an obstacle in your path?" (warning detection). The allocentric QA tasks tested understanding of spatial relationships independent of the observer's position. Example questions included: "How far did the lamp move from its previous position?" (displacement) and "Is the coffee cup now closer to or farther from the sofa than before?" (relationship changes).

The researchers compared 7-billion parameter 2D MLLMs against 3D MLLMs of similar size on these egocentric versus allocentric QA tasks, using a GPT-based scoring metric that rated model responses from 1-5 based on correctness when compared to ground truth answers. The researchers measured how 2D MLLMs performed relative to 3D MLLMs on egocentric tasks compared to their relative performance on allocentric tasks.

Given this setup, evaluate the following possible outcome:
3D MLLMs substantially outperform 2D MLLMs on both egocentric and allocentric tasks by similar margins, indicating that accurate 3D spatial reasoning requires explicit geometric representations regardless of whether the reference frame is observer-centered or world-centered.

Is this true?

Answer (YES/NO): NO